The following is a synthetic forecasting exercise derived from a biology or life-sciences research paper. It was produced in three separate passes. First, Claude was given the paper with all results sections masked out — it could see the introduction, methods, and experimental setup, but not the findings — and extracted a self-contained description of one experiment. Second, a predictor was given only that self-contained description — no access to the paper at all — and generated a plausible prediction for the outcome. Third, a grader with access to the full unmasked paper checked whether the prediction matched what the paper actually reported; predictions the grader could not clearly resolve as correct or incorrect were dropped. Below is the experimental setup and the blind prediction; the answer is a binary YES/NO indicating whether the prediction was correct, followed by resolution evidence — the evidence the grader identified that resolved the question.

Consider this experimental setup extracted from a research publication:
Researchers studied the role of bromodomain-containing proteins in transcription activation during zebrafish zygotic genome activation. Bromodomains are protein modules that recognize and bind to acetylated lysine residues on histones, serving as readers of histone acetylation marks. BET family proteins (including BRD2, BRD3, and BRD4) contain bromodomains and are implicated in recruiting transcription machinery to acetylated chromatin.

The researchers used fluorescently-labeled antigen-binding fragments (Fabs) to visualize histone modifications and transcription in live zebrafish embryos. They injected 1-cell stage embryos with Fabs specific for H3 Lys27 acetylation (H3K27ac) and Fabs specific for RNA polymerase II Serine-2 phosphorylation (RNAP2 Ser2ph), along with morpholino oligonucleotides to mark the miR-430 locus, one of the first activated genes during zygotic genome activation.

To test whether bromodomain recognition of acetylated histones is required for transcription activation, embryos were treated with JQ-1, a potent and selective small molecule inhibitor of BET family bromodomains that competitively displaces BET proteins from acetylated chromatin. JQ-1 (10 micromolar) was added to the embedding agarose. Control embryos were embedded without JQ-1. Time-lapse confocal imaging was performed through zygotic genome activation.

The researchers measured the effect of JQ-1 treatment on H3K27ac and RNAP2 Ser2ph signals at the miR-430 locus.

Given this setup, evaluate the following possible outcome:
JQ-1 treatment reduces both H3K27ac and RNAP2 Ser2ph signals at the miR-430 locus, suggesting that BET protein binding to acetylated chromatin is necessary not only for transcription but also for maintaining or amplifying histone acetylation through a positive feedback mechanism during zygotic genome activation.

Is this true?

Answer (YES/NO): YES